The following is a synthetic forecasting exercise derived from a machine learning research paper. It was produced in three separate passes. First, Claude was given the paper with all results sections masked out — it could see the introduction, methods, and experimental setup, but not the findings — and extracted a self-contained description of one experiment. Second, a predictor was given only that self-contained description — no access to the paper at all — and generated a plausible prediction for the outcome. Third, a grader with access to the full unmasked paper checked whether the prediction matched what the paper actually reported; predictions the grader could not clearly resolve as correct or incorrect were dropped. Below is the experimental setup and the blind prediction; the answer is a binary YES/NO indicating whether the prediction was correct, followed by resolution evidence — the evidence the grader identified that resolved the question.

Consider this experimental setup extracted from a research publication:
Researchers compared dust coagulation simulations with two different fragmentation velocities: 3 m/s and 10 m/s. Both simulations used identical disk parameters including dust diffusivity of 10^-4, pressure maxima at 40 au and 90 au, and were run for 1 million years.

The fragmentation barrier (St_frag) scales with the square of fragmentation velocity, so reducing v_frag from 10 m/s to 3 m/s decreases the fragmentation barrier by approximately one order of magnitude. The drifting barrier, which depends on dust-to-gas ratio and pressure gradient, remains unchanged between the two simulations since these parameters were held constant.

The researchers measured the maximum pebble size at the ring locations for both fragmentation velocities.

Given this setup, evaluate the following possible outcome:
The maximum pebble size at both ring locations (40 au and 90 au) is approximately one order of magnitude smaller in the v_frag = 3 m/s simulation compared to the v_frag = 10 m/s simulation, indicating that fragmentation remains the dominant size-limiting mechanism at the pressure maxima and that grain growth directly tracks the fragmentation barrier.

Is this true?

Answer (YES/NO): YES